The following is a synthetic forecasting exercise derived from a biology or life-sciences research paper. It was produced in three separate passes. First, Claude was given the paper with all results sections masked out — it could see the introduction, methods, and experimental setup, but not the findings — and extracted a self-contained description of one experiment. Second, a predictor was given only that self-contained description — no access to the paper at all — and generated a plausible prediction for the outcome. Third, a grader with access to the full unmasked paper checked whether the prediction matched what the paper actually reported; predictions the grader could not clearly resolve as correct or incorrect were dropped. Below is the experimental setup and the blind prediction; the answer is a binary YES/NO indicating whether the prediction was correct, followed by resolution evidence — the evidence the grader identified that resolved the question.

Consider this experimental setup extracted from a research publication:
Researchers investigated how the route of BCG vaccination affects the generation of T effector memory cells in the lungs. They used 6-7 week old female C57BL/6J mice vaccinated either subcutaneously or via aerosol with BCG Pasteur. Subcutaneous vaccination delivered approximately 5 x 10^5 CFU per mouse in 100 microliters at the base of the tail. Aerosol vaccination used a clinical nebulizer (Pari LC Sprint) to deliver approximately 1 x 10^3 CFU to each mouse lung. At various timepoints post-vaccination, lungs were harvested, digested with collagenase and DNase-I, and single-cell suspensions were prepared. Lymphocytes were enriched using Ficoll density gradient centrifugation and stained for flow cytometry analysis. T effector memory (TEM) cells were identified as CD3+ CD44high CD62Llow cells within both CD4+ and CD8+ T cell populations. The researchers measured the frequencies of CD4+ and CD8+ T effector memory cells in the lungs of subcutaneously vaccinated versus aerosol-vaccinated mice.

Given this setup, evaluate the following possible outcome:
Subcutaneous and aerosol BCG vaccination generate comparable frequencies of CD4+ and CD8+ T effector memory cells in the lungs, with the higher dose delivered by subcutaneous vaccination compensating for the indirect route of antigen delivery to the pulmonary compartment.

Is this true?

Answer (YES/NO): NO